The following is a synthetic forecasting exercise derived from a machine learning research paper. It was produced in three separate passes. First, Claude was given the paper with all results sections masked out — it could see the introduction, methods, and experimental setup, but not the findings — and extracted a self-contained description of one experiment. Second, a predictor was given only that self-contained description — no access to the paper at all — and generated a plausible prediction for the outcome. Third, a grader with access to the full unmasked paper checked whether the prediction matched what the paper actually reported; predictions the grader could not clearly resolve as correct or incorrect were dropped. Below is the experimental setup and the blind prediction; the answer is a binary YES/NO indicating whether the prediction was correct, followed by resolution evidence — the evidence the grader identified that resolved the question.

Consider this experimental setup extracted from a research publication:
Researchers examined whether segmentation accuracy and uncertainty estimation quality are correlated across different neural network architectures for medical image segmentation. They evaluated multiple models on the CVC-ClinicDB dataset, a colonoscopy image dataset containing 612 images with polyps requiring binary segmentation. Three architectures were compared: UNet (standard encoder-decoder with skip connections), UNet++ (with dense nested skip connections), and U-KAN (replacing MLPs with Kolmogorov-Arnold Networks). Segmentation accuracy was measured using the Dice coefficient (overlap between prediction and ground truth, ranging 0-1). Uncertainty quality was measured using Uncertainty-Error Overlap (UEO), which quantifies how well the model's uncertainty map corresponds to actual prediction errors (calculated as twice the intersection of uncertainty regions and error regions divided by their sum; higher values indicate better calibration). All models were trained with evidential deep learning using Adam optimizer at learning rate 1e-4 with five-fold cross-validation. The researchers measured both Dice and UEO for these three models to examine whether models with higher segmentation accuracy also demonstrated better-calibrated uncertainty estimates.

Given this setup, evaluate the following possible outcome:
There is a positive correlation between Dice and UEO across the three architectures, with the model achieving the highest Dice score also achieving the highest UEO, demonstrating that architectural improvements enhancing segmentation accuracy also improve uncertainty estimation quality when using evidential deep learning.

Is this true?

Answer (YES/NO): NO